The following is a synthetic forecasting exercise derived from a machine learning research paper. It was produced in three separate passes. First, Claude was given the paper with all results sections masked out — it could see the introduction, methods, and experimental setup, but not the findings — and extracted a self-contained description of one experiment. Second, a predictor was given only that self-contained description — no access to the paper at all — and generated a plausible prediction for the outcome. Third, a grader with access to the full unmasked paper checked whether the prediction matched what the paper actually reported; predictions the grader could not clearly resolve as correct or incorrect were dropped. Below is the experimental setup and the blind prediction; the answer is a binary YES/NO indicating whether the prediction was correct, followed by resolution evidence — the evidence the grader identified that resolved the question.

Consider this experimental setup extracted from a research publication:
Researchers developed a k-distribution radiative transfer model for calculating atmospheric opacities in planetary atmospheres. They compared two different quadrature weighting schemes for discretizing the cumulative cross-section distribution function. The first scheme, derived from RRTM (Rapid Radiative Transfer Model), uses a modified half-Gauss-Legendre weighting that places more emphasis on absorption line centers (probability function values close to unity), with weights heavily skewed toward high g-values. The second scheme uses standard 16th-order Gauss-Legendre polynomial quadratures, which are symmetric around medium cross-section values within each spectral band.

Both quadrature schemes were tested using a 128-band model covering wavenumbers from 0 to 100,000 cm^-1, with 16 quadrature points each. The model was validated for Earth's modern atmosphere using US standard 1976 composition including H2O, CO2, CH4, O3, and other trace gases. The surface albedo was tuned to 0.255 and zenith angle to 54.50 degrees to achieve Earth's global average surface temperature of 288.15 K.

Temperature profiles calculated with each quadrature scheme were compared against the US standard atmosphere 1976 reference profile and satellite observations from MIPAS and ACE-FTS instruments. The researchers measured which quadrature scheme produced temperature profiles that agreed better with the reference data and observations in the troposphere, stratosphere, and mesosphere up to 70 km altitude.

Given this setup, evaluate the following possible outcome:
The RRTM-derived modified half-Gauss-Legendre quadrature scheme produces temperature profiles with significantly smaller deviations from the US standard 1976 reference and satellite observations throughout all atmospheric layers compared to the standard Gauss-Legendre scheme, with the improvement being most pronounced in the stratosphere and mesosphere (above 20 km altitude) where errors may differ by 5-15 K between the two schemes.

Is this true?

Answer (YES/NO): NO